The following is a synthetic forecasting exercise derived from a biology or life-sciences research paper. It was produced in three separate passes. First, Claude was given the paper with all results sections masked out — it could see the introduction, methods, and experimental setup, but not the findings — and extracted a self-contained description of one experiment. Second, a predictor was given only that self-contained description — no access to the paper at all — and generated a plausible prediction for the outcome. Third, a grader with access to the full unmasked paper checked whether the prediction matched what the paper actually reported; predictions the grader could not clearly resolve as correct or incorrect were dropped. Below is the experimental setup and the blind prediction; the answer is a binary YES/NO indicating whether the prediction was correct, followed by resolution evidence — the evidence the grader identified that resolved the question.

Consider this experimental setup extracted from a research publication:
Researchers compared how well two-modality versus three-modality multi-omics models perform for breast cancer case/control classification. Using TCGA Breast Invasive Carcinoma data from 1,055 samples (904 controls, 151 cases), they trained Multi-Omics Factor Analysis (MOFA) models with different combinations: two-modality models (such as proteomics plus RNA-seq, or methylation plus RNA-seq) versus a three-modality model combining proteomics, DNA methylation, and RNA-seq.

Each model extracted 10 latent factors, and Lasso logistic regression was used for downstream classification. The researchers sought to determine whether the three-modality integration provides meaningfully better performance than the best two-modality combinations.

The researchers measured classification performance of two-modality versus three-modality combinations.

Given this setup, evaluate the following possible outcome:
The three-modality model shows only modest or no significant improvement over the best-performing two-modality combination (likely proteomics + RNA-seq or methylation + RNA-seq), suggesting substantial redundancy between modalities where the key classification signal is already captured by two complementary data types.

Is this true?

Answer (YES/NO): NO